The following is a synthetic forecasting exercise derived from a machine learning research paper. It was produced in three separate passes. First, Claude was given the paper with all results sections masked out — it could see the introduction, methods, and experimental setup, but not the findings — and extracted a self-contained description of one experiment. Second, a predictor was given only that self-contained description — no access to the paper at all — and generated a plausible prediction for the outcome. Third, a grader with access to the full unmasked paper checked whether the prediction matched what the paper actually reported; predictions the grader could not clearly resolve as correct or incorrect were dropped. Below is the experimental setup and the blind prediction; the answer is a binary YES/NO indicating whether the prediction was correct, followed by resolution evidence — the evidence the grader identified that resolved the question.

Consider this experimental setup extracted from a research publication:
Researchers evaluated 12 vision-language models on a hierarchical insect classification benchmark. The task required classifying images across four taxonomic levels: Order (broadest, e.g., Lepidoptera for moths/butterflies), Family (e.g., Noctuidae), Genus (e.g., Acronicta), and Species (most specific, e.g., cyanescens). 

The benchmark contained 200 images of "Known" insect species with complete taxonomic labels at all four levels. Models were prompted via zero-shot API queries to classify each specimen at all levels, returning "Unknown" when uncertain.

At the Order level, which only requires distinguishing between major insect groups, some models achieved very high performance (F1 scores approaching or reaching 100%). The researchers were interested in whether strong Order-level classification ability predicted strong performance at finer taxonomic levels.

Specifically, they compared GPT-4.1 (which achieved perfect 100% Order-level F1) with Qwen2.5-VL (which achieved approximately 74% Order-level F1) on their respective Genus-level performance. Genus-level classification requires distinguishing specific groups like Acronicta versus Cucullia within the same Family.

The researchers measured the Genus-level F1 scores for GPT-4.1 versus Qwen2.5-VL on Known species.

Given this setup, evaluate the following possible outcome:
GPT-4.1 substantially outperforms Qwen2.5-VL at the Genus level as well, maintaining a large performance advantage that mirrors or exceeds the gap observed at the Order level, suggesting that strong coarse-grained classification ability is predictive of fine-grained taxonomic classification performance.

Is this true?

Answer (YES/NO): NO